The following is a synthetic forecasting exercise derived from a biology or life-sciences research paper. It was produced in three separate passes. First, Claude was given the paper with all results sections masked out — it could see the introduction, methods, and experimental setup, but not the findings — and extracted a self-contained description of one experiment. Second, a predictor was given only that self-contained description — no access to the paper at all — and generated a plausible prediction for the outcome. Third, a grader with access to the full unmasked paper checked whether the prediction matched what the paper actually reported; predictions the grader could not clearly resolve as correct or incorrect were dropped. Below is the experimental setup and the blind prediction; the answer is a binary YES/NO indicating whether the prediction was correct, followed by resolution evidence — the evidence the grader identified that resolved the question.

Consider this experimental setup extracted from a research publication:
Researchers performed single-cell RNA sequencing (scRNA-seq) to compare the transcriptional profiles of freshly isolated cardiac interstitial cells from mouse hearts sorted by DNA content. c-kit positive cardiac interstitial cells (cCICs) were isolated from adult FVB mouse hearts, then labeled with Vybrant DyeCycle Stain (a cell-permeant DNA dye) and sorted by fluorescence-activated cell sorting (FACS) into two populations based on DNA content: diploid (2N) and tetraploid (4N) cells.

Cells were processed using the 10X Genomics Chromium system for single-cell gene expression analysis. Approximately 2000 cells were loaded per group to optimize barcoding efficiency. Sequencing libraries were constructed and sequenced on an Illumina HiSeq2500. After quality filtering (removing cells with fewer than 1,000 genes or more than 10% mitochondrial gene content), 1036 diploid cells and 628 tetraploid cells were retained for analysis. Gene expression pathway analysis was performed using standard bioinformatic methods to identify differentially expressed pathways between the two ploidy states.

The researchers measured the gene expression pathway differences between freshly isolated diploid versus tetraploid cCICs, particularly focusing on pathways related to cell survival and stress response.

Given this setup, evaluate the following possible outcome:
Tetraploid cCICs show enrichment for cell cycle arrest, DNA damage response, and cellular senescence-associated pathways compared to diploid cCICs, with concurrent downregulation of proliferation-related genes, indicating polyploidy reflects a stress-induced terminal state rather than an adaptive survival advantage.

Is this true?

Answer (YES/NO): NO